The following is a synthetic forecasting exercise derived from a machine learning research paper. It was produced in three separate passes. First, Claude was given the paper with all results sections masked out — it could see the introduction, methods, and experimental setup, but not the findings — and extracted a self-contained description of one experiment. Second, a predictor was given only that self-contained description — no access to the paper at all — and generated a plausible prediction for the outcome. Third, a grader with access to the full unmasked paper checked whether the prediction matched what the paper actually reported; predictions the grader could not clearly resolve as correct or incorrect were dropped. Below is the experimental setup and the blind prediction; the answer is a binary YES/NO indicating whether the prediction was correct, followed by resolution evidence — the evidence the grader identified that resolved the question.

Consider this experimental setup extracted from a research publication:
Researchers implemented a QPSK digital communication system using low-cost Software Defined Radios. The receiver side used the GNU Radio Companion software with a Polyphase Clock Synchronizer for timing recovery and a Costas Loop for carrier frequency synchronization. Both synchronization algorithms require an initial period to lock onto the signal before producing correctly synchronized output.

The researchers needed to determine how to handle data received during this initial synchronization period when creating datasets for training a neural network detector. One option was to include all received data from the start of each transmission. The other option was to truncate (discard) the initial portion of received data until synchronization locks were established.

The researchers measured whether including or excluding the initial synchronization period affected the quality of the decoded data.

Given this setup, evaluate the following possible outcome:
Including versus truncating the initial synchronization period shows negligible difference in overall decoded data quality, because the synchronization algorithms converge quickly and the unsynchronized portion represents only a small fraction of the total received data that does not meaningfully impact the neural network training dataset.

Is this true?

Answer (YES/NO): NO